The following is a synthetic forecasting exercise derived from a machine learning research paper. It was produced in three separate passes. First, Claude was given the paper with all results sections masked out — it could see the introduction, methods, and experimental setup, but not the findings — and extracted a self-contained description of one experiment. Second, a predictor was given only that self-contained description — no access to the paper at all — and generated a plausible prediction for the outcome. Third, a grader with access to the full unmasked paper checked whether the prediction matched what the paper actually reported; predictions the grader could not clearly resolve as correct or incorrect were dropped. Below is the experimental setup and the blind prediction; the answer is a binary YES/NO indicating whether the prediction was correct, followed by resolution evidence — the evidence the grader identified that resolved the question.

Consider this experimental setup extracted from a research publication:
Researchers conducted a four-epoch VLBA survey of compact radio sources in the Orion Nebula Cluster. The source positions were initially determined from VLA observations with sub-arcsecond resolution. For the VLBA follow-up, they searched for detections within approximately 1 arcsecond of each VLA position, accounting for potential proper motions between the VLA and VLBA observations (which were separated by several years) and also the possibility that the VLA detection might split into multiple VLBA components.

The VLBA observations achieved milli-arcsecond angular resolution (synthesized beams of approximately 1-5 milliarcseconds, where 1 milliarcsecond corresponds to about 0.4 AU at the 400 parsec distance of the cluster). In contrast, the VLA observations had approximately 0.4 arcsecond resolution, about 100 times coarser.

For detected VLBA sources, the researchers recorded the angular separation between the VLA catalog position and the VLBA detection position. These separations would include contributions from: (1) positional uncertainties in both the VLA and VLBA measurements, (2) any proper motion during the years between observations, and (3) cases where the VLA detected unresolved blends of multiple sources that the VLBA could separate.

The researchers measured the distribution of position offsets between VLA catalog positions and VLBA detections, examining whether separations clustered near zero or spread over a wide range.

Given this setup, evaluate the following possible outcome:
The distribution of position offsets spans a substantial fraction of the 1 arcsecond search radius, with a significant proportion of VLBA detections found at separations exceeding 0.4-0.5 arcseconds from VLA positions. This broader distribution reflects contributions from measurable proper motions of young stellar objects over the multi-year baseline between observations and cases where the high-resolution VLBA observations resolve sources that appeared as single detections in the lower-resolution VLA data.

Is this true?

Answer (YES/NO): YES